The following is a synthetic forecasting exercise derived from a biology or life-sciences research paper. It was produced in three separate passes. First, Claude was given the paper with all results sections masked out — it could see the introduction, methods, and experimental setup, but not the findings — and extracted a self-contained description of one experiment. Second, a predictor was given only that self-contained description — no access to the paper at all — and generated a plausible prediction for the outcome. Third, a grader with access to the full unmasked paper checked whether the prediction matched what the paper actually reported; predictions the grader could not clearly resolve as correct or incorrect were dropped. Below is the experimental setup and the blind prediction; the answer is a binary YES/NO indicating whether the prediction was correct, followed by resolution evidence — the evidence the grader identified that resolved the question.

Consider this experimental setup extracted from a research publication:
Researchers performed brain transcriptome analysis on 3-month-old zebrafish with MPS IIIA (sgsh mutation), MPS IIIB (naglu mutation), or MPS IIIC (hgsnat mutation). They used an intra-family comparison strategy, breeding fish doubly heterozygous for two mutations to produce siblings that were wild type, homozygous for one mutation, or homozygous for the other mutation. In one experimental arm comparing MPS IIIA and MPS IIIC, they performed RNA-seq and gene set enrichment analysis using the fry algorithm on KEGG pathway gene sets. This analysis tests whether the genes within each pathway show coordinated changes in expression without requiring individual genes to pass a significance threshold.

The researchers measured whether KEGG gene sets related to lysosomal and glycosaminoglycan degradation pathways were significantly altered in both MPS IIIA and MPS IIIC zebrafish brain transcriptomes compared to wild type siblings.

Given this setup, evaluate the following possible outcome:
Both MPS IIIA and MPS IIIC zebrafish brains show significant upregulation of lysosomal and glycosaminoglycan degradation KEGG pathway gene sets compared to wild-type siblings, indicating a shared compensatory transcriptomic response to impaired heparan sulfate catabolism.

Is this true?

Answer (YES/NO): YES